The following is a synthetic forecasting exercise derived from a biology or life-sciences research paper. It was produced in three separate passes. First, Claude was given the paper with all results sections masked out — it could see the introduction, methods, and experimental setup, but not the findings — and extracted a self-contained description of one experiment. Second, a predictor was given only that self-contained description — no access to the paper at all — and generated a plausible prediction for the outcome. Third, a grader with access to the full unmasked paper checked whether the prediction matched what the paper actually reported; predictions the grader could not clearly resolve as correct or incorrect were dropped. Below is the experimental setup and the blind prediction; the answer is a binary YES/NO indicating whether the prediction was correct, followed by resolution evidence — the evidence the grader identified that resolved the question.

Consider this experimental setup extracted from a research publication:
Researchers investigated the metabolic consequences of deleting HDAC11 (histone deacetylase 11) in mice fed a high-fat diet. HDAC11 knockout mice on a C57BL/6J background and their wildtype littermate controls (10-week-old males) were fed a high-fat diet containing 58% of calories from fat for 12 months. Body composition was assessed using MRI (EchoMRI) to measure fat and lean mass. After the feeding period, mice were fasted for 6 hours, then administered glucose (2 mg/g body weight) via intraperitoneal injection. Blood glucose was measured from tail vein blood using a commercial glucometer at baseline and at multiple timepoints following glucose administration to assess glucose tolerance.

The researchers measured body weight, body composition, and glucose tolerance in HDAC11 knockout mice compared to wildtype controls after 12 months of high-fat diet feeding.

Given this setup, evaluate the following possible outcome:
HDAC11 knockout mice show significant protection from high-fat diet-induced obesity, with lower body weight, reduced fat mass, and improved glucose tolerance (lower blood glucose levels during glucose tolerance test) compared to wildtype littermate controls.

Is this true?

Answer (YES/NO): YES